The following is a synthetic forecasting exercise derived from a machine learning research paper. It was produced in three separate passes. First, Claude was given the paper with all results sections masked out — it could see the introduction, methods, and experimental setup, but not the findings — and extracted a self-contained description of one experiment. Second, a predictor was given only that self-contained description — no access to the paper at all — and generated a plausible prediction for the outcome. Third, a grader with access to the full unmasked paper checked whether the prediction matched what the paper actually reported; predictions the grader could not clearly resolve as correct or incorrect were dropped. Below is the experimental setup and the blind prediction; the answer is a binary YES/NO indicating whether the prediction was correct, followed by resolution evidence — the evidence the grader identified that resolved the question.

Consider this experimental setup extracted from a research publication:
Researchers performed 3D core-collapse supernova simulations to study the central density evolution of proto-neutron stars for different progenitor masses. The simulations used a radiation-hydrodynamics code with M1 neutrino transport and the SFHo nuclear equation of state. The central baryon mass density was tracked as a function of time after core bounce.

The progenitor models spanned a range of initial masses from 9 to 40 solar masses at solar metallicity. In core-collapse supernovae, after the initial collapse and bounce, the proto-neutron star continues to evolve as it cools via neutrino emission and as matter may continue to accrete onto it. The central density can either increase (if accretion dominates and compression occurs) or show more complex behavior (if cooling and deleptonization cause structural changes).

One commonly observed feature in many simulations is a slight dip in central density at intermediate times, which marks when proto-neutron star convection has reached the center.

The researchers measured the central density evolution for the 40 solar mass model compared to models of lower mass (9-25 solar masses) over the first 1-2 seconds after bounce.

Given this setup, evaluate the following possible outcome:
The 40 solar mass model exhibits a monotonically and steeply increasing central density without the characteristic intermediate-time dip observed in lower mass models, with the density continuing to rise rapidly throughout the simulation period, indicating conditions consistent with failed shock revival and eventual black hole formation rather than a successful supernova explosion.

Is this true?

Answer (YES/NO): NO